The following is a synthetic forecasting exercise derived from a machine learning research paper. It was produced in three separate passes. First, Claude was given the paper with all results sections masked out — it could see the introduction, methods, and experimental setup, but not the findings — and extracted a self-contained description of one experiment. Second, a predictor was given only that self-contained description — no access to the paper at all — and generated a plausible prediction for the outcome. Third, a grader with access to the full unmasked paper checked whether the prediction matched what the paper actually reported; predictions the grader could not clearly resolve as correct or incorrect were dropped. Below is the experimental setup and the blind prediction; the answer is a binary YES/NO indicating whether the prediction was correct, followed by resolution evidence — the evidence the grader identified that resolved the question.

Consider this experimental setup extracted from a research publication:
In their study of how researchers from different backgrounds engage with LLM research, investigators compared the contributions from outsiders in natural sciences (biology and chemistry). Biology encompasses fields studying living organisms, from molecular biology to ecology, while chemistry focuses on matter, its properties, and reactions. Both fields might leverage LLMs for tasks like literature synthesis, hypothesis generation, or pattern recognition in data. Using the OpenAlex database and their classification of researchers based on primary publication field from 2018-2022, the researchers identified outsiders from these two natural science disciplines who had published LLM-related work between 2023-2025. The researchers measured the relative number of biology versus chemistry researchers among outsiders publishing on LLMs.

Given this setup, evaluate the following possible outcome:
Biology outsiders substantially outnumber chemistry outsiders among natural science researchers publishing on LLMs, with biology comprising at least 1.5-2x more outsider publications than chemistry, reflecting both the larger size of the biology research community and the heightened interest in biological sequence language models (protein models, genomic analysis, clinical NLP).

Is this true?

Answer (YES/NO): YES